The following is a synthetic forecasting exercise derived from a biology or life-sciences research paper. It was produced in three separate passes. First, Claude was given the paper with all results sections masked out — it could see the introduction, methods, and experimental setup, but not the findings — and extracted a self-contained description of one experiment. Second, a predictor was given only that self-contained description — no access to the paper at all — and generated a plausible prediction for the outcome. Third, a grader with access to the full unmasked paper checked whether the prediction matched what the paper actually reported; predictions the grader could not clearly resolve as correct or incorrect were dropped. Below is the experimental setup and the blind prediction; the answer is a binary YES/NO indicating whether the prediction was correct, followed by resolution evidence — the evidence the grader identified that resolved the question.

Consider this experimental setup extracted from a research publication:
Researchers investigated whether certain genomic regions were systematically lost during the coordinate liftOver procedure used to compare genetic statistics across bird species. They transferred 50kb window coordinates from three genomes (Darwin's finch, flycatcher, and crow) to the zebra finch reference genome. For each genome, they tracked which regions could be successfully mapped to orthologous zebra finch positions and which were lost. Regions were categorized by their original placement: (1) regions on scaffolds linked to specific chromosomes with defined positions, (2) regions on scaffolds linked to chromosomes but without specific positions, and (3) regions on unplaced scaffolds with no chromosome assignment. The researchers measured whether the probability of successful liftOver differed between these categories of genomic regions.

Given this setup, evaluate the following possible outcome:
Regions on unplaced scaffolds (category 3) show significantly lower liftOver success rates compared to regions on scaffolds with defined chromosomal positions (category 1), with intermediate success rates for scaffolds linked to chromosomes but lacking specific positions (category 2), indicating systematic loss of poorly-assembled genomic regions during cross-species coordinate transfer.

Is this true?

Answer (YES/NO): NO